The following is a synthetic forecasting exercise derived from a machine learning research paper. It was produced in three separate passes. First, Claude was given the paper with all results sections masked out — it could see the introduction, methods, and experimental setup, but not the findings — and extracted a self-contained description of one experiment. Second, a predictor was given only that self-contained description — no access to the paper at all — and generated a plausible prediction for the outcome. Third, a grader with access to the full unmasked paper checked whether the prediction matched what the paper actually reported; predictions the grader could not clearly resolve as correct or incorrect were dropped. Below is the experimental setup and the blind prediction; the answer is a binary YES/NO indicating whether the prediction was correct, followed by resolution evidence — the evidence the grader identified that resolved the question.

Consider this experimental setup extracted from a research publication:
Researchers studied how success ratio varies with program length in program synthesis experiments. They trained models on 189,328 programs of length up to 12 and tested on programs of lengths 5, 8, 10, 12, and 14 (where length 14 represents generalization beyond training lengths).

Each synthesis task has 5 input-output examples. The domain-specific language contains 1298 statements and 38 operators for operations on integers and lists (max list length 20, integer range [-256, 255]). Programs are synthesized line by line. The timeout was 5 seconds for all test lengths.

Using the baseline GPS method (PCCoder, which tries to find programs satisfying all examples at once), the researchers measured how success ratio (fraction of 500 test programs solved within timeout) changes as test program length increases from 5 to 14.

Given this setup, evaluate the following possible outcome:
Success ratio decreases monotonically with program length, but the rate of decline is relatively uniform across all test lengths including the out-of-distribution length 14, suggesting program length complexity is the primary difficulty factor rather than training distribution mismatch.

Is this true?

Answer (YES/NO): NO